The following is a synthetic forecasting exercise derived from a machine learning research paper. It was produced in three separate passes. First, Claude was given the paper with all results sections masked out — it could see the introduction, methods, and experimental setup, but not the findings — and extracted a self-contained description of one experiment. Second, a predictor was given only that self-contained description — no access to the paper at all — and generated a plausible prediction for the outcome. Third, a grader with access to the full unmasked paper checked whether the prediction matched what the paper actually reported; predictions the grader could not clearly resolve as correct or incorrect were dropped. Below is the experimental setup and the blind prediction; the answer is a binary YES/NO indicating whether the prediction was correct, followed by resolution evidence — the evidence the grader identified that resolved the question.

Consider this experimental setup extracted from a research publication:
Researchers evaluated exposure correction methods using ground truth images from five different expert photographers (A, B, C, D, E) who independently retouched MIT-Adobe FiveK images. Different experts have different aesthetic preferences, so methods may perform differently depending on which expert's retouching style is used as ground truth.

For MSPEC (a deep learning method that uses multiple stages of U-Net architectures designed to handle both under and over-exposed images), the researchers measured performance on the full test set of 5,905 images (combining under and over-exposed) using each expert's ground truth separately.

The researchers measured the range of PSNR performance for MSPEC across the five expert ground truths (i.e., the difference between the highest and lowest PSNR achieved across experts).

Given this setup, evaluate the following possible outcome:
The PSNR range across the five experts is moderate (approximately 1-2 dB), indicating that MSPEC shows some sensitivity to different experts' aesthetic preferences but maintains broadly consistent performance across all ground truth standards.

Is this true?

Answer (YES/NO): YES